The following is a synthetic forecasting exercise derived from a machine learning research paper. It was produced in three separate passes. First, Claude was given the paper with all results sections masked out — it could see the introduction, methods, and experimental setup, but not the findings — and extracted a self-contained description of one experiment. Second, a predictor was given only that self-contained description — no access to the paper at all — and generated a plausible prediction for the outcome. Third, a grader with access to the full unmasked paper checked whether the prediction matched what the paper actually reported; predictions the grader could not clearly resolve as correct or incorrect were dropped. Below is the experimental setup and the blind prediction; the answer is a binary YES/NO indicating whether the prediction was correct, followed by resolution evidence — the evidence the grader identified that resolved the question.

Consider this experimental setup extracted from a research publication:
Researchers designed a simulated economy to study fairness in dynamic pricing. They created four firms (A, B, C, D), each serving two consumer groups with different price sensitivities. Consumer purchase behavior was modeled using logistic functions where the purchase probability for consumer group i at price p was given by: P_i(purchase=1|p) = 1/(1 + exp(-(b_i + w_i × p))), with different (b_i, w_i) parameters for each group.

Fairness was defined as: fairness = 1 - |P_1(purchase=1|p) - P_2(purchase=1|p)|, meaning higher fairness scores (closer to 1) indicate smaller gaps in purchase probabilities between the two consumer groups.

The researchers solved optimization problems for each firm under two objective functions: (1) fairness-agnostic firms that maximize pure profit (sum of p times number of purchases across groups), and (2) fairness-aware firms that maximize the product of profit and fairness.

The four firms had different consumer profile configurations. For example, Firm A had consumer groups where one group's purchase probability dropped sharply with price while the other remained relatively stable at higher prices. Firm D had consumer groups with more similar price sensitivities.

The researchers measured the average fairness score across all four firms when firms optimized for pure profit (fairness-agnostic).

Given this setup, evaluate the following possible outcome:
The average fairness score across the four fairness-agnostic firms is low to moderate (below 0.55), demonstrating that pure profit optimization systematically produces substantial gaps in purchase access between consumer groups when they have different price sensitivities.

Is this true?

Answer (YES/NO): YES